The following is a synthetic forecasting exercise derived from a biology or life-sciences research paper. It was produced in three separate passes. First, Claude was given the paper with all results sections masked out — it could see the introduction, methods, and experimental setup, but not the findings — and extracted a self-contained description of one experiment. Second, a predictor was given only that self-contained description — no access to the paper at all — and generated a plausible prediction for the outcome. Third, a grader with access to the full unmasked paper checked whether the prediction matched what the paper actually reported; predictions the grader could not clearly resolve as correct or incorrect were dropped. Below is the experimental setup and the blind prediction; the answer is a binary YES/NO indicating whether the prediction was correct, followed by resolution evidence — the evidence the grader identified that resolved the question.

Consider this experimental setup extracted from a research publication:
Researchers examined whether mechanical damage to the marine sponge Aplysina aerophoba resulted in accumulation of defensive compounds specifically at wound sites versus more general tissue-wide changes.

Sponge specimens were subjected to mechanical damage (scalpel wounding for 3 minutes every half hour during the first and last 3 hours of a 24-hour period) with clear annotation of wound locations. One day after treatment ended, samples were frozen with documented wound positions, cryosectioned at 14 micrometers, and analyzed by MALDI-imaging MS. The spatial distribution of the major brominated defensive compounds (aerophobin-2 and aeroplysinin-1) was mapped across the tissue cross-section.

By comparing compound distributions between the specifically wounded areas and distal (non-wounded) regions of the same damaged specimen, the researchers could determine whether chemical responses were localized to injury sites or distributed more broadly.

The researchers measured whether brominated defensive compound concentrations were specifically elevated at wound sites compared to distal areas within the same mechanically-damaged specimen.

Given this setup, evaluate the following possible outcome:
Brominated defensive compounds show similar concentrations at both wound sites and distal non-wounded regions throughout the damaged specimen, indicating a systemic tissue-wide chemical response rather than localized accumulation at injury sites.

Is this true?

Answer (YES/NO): NO